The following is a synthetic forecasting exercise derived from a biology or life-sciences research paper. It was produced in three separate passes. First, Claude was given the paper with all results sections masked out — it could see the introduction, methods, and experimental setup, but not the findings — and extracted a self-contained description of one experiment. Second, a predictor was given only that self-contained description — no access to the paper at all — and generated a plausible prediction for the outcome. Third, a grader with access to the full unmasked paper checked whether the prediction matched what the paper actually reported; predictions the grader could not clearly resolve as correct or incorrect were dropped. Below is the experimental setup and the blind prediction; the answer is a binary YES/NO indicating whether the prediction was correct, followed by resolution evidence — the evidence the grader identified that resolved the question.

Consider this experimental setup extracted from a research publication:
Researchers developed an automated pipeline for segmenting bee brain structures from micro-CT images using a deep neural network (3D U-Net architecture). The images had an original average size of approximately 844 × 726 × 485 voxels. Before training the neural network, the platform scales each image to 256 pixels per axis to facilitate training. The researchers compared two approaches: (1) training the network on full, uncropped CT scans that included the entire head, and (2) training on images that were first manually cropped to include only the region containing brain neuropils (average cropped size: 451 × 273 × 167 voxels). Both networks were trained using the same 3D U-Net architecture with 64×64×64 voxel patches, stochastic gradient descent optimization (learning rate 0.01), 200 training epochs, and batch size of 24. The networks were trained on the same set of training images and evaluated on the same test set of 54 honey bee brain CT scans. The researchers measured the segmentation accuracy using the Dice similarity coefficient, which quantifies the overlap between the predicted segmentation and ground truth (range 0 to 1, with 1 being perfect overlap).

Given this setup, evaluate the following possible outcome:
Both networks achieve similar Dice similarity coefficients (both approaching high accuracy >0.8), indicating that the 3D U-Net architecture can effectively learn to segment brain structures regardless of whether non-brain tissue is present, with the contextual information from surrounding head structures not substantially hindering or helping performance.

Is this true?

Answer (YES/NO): NO